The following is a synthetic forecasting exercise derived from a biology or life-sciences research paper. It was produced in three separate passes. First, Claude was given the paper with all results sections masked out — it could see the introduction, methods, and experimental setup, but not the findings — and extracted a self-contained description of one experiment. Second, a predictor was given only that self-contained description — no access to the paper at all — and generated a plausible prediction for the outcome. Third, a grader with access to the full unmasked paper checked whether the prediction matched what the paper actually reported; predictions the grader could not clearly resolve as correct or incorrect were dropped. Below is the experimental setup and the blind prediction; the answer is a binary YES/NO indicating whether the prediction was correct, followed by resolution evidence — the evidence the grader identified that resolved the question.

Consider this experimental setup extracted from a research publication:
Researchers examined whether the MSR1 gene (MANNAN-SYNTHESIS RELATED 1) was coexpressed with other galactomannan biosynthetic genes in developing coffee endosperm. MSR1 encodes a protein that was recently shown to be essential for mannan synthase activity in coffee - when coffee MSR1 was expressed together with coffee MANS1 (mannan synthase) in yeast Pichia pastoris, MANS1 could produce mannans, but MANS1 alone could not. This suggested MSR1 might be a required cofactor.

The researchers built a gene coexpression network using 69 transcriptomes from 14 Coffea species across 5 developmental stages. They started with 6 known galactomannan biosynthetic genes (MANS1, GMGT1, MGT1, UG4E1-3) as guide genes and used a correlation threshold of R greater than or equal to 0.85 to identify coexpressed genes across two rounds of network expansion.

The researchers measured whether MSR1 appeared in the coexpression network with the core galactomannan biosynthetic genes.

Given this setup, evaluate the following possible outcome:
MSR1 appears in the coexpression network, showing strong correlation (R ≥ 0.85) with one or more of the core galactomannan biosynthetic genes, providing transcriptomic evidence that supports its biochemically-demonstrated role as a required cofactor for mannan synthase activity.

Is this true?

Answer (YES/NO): YES